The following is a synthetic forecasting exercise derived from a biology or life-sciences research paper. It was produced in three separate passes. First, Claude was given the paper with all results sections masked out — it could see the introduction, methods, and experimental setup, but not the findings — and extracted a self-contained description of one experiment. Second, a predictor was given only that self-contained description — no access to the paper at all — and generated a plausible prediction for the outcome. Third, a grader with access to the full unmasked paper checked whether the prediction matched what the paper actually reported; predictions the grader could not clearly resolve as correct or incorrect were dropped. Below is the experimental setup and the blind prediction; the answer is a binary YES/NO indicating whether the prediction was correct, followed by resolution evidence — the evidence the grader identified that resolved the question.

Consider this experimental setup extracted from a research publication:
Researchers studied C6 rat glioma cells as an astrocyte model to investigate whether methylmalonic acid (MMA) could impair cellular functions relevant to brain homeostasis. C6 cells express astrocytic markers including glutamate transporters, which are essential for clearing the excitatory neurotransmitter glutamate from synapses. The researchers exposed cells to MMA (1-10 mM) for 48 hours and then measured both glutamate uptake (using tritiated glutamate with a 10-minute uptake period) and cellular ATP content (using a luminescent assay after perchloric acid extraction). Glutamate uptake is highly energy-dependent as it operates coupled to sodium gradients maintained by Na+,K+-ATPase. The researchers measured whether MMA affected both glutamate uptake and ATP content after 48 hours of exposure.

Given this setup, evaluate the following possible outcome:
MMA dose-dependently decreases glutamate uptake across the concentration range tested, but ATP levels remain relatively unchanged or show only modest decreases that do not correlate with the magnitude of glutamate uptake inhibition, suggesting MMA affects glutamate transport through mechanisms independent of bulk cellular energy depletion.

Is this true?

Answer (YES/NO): NO